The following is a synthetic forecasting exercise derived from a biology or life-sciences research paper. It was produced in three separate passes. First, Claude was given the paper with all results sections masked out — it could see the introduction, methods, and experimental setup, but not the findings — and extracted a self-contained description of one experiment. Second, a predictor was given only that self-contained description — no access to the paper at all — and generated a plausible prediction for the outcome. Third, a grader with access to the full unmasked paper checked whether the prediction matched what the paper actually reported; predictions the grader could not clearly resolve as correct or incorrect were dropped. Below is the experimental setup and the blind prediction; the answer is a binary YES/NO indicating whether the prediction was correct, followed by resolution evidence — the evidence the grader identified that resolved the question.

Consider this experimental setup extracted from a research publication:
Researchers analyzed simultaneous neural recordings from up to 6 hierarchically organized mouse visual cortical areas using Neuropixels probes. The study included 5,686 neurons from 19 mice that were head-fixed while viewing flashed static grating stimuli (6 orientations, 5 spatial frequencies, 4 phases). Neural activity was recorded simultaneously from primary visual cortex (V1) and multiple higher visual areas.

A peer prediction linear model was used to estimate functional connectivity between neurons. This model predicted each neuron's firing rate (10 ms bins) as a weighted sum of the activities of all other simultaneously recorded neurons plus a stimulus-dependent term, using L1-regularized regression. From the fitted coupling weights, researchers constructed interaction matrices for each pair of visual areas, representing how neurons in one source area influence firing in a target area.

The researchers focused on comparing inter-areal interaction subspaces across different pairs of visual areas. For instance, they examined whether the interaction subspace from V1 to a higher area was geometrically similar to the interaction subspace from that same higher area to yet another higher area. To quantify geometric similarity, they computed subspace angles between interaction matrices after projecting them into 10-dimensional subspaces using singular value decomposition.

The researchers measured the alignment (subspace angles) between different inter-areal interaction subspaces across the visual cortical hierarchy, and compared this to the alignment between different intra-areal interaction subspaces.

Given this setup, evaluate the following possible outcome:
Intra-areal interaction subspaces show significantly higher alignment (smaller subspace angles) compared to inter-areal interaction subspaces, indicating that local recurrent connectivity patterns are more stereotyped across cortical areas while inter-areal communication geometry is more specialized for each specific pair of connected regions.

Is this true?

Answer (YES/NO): NO